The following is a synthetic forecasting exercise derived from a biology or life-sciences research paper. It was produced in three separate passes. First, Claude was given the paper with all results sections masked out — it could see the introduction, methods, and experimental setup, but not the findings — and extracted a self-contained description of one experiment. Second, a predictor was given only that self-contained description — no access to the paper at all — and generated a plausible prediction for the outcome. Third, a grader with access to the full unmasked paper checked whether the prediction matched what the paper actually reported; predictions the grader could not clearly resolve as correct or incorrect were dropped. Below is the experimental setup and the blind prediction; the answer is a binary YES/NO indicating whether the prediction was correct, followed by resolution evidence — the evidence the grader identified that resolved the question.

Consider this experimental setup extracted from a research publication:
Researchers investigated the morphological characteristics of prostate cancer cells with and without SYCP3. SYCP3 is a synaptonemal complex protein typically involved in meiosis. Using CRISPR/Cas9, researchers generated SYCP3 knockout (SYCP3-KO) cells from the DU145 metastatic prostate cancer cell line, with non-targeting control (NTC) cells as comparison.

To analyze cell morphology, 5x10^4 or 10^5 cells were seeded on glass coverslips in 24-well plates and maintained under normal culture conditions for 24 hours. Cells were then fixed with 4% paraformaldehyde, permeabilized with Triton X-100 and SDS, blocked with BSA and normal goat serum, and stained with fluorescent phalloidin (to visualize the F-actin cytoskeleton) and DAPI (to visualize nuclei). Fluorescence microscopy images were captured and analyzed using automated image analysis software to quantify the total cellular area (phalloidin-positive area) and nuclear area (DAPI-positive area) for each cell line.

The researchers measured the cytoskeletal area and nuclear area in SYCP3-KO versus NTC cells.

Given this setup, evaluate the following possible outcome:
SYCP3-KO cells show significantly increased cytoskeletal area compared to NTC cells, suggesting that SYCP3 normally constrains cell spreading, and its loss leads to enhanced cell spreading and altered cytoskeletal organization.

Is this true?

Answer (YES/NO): YES